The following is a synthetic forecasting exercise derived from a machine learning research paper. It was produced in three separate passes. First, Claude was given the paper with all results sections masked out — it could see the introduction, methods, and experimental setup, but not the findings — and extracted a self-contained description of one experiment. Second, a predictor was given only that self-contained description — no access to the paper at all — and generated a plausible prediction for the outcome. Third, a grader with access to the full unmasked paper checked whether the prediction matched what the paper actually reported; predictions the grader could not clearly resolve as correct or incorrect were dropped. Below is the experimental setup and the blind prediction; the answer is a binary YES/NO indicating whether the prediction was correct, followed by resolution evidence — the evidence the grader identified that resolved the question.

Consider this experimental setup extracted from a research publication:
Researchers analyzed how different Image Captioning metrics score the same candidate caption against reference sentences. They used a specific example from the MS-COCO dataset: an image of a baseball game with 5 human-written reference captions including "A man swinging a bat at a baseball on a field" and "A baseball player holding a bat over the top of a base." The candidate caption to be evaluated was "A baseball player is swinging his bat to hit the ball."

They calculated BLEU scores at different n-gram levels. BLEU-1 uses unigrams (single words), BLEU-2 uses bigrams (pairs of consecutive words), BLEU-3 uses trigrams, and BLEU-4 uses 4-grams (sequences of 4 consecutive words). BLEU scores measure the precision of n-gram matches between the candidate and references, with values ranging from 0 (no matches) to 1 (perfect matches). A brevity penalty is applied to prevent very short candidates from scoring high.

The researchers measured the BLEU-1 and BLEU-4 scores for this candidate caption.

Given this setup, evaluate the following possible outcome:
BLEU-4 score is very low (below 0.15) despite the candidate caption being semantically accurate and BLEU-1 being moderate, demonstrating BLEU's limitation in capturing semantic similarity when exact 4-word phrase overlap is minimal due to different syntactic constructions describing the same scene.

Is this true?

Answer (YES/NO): NO